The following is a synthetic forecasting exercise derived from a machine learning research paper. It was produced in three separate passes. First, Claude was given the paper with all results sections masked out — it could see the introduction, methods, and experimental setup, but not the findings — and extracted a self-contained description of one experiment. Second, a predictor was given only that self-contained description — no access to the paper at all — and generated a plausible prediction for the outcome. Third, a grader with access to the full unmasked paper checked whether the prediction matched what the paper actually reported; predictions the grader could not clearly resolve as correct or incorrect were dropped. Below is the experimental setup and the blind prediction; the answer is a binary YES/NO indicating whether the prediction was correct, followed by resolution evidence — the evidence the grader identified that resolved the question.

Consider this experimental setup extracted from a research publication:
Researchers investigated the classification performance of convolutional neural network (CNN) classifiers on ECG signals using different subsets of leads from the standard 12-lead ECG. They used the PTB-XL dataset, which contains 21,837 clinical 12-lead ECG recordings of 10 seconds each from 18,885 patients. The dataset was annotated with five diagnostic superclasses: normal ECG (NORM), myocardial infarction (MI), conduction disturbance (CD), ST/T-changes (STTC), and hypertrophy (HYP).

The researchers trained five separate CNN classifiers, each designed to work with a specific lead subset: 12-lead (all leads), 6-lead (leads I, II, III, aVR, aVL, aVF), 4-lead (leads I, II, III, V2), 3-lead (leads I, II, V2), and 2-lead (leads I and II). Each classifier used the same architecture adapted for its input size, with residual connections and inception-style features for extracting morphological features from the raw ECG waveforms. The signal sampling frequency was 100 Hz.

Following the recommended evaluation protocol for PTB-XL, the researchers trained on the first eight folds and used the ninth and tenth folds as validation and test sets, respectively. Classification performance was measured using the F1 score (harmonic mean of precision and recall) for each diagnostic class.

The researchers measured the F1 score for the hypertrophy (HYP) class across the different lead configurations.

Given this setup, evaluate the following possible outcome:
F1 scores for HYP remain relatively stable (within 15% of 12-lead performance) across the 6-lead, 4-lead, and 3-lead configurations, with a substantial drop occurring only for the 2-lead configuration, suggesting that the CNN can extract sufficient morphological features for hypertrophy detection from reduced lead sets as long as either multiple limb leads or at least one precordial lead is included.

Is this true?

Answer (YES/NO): NO